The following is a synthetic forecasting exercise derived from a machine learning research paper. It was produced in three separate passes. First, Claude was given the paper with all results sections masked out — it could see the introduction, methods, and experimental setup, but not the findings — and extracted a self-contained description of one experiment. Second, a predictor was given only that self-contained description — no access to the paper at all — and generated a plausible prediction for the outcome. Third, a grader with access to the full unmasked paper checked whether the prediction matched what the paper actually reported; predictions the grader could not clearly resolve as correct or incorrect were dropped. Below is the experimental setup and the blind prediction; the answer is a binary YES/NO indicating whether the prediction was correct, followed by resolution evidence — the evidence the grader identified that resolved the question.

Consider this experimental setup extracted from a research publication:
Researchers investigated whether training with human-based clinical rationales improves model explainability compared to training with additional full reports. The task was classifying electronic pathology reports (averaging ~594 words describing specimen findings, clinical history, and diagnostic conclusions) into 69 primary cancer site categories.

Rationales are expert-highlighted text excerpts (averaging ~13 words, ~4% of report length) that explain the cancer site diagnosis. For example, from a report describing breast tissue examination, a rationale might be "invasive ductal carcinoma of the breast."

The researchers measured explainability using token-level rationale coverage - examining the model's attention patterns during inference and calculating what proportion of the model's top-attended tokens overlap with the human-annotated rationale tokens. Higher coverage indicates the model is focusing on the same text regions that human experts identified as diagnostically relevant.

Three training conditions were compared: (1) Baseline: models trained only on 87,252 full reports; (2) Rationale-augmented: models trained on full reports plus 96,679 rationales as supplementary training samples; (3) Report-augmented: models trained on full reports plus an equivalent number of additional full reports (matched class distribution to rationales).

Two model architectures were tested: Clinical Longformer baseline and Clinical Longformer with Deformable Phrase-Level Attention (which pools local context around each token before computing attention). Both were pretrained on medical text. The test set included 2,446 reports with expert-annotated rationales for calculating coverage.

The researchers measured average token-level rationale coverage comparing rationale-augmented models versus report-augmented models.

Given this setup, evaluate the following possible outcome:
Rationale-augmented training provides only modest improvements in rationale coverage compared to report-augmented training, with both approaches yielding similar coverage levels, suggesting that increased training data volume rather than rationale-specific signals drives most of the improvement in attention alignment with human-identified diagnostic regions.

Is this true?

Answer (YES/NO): YES